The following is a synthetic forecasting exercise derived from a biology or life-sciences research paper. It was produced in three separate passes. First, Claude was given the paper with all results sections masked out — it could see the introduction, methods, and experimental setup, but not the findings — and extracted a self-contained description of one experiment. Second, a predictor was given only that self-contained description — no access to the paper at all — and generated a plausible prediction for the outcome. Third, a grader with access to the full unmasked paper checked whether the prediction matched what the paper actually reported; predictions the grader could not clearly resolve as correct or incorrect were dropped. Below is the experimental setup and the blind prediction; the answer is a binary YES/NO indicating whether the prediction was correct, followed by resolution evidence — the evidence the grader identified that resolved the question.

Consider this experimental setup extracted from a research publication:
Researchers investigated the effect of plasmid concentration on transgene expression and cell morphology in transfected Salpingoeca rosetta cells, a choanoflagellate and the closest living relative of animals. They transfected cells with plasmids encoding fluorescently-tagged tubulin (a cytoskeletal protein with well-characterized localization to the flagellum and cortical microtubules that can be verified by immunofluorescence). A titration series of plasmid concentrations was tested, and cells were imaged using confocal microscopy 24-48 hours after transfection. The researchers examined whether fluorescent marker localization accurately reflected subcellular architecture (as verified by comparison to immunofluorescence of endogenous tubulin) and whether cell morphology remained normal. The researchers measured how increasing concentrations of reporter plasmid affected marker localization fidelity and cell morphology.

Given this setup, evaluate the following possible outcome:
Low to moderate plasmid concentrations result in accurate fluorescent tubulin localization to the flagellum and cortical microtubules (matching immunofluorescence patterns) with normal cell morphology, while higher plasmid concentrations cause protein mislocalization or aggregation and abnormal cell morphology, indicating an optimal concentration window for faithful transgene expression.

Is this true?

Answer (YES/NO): YES